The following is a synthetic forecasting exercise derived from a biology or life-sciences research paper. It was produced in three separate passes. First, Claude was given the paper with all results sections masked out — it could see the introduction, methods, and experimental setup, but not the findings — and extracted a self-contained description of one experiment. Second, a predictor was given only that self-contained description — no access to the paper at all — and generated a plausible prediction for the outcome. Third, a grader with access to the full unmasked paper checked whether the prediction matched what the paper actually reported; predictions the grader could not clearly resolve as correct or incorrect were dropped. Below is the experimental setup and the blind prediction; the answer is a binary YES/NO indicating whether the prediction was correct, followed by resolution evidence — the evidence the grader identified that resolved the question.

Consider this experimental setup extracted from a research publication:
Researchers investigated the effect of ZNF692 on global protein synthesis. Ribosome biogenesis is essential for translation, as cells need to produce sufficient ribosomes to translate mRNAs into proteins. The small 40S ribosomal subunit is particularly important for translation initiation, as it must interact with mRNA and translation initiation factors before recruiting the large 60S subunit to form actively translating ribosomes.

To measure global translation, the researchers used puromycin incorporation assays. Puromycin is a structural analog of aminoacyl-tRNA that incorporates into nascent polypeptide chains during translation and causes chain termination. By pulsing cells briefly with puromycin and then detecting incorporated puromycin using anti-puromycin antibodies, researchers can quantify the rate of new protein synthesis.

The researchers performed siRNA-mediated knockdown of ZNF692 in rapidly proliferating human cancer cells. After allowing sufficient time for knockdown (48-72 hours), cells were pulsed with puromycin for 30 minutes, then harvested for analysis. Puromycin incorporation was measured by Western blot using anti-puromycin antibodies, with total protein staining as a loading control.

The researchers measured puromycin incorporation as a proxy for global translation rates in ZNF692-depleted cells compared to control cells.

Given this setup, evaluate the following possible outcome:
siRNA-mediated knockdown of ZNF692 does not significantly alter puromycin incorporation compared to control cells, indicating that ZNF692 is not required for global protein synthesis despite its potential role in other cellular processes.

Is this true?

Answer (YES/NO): NO